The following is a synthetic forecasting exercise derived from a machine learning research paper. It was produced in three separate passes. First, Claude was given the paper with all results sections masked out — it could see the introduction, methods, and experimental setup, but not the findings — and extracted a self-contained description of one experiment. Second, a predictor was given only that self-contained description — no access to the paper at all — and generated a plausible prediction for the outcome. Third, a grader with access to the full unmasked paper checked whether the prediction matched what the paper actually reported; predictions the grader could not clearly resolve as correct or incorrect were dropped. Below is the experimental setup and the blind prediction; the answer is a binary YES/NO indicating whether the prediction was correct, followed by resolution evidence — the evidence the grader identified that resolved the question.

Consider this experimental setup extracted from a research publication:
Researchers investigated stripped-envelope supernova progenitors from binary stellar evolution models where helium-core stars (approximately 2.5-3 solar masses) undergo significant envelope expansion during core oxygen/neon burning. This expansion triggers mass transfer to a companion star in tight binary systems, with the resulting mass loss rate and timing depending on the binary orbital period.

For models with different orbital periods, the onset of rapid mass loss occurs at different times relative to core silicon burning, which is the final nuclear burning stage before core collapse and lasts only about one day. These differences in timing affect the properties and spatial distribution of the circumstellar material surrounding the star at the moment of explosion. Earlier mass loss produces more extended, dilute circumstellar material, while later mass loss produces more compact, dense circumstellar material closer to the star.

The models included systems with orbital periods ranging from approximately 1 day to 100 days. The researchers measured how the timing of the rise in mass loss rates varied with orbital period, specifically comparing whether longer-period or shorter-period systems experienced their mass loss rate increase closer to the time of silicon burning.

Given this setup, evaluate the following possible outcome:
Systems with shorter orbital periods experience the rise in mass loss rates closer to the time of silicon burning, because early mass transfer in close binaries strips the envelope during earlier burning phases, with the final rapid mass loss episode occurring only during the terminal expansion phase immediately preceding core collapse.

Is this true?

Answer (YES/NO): NO